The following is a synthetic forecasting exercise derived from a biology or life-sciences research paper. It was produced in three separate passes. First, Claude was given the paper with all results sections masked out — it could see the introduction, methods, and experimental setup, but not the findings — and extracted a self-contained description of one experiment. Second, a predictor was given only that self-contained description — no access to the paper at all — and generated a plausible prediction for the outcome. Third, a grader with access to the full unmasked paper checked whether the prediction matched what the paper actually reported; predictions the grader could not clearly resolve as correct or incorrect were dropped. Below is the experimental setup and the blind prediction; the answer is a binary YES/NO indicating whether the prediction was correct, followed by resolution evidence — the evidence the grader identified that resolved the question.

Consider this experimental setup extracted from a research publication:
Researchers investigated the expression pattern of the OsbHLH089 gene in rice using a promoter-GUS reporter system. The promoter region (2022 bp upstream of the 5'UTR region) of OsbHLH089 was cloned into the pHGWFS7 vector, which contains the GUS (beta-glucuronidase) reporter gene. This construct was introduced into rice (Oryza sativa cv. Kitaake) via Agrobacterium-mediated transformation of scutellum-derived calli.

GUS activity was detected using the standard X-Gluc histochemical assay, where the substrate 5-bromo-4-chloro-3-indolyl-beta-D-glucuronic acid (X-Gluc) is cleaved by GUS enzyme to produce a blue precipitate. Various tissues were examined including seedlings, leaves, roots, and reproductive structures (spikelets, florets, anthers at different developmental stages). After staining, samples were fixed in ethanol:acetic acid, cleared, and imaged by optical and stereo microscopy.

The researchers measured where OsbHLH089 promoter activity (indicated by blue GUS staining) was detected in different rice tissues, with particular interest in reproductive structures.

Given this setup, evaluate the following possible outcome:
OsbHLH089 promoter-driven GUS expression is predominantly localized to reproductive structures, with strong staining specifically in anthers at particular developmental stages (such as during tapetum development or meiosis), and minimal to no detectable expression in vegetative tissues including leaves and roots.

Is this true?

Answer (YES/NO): NO